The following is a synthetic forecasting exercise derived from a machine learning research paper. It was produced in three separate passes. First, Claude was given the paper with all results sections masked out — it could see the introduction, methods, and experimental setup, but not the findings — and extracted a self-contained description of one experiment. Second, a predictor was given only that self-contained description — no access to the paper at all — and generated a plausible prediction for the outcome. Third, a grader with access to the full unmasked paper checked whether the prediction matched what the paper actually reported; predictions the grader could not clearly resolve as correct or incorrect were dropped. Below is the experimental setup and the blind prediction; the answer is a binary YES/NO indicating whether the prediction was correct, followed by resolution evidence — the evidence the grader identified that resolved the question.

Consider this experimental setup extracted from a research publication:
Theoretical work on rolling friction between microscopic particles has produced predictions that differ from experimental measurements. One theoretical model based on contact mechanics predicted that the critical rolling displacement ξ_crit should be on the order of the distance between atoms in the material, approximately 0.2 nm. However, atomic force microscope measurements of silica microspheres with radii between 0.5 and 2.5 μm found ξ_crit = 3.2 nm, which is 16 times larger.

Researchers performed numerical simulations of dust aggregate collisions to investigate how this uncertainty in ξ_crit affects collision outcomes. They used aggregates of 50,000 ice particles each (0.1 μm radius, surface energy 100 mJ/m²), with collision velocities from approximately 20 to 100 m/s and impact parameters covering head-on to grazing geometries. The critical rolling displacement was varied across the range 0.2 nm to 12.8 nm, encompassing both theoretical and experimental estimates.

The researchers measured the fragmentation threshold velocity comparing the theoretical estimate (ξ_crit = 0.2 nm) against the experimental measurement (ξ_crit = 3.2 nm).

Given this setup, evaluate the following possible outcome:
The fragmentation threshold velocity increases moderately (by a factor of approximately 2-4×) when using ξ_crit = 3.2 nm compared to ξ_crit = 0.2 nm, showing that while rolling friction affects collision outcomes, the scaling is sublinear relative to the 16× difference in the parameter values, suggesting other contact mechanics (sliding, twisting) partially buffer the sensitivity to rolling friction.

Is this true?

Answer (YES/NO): NO